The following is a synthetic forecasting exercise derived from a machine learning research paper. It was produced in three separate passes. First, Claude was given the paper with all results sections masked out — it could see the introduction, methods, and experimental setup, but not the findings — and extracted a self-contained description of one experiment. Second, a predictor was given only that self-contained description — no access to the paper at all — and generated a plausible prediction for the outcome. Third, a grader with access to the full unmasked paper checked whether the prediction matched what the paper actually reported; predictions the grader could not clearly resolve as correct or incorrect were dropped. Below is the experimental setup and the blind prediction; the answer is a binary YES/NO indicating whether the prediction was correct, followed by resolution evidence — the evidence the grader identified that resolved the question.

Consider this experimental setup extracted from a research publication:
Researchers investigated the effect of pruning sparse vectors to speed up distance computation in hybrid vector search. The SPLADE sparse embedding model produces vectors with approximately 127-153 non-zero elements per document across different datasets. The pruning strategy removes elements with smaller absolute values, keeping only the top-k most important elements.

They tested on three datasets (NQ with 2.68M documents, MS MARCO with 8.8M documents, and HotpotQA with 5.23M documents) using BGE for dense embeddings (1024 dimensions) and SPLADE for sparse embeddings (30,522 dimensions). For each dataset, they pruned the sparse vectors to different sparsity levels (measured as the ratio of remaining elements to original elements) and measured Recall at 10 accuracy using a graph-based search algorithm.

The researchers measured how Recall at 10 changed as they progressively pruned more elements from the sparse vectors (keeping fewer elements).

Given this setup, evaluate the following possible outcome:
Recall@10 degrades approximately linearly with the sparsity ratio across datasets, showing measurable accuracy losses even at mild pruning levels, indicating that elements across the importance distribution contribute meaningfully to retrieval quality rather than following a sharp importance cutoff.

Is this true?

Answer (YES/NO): NO